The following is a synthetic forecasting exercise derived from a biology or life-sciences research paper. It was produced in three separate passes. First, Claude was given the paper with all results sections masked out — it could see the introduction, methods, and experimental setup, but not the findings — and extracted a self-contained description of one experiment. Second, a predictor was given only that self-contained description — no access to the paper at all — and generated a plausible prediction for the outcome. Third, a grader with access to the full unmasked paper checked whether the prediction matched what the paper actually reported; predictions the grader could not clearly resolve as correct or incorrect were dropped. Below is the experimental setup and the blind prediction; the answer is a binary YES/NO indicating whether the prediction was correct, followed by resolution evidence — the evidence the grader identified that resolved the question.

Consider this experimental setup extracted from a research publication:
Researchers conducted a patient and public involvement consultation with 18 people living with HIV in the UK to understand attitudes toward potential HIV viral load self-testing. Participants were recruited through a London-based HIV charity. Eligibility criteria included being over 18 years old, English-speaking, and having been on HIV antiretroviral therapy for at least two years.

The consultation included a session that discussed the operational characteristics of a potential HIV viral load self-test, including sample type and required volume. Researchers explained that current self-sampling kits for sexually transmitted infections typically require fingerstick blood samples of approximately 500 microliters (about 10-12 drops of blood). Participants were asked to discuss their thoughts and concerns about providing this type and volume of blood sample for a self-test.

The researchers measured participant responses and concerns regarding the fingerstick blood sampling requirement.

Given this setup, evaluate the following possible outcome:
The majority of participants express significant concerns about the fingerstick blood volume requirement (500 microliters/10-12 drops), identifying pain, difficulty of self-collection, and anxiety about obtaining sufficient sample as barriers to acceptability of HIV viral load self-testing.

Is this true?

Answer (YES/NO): NO